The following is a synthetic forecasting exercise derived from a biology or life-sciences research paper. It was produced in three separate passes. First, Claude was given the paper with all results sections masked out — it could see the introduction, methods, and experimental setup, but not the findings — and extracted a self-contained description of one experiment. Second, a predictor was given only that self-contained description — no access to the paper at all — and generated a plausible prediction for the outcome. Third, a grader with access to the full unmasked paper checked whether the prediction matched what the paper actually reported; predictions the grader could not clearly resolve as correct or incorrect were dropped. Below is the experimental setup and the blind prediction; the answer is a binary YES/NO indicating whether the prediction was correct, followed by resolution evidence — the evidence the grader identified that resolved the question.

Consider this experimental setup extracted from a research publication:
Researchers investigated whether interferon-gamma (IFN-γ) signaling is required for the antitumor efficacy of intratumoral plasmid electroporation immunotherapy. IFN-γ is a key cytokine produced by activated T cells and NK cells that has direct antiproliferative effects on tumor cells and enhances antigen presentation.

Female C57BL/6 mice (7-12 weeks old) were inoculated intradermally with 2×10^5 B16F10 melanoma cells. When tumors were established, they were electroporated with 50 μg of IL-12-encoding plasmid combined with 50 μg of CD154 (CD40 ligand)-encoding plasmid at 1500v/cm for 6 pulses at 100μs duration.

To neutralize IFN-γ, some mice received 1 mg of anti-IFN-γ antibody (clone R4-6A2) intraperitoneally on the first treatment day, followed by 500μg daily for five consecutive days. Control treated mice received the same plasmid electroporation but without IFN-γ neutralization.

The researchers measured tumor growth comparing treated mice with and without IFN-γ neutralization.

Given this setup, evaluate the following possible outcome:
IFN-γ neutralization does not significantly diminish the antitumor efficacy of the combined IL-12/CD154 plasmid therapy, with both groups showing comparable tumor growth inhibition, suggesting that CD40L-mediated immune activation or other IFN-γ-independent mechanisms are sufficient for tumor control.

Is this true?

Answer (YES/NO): NO